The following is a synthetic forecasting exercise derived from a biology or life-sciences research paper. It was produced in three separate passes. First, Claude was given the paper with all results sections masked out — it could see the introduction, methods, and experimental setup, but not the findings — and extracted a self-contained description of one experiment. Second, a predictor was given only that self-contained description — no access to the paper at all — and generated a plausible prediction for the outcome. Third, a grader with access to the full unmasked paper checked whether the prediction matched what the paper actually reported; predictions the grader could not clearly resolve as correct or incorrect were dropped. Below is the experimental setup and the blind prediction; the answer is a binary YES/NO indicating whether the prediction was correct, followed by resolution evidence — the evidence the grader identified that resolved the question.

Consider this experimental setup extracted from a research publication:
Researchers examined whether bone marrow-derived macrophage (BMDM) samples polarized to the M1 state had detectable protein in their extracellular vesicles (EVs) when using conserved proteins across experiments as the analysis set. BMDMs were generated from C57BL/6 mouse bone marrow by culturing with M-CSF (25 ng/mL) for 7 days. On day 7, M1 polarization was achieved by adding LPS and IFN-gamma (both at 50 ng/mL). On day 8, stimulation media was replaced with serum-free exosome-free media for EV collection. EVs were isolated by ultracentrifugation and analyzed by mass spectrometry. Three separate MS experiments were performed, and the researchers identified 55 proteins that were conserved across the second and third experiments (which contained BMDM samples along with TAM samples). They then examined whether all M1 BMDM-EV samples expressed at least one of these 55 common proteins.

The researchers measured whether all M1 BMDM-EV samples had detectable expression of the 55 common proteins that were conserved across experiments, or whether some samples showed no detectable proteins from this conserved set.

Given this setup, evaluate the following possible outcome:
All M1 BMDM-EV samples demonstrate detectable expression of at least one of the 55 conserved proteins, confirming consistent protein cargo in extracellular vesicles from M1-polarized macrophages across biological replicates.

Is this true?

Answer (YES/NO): NO